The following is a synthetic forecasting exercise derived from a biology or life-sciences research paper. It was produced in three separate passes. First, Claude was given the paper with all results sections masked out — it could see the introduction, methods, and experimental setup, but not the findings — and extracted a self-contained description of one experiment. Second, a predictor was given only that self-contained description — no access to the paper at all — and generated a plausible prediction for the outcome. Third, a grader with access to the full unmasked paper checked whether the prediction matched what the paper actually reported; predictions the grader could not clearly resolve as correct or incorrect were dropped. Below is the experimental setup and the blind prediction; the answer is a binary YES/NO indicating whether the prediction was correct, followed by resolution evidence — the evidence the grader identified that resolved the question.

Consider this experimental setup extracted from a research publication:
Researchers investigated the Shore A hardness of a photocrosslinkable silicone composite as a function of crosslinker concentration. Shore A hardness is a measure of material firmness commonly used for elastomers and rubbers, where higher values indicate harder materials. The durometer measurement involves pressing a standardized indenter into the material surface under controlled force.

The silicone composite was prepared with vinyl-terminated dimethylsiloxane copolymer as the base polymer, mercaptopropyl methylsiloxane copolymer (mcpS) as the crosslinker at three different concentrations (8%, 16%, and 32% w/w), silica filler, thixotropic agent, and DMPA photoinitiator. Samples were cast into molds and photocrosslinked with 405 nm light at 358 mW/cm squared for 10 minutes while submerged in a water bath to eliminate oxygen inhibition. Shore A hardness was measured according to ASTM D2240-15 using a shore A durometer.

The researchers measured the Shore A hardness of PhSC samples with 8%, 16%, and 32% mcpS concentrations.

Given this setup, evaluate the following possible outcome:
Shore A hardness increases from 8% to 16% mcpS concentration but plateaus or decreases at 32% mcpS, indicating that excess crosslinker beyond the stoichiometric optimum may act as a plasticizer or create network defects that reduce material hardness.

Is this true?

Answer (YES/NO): YES